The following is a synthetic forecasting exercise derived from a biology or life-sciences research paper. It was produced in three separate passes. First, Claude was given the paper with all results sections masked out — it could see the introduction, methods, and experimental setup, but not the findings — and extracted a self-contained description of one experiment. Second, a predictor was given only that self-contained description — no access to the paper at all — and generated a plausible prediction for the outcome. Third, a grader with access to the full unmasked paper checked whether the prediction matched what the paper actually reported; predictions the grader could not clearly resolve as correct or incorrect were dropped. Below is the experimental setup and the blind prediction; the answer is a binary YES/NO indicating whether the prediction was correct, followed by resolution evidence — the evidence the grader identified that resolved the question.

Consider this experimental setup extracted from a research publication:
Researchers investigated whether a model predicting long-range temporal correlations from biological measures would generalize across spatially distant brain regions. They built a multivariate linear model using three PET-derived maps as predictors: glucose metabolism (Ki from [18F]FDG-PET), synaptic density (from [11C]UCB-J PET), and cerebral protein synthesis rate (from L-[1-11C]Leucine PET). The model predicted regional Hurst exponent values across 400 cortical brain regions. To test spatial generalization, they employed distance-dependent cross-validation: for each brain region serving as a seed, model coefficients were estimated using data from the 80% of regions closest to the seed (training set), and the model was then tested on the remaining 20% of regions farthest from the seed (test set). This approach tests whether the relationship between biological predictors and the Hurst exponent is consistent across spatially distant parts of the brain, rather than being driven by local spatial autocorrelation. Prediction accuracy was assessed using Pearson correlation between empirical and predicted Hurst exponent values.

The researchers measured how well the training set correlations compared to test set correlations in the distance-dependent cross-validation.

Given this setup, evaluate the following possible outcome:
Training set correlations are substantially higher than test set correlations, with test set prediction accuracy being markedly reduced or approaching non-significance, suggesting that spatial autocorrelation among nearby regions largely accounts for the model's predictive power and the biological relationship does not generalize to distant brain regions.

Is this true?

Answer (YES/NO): NO